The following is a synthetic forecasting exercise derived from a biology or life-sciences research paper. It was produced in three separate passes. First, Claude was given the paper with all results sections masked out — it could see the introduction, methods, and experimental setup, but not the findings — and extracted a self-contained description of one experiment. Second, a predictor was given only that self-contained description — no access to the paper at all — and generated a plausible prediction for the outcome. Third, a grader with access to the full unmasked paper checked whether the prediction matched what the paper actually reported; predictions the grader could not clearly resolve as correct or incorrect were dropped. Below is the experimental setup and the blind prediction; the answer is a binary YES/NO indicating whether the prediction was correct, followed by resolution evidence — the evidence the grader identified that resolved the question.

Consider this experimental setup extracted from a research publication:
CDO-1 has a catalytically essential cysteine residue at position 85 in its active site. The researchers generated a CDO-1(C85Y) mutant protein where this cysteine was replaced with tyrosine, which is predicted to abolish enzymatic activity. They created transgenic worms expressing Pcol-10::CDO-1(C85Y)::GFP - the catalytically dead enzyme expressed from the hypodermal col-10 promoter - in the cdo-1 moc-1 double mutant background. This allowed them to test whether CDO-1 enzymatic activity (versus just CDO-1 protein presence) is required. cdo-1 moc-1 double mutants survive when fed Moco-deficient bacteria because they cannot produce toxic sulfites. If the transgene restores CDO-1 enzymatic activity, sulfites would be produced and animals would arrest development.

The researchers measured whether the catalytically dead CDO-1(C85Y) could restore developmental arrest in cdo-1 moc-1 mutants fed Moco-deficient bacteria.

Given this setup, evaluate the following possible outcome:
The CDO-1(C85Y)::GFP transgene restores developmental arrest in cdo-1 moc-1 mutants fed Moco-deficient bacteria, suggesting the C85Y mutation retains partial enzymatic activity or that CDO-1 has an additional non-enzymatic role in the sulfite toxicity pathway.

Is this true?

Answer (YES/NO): NO